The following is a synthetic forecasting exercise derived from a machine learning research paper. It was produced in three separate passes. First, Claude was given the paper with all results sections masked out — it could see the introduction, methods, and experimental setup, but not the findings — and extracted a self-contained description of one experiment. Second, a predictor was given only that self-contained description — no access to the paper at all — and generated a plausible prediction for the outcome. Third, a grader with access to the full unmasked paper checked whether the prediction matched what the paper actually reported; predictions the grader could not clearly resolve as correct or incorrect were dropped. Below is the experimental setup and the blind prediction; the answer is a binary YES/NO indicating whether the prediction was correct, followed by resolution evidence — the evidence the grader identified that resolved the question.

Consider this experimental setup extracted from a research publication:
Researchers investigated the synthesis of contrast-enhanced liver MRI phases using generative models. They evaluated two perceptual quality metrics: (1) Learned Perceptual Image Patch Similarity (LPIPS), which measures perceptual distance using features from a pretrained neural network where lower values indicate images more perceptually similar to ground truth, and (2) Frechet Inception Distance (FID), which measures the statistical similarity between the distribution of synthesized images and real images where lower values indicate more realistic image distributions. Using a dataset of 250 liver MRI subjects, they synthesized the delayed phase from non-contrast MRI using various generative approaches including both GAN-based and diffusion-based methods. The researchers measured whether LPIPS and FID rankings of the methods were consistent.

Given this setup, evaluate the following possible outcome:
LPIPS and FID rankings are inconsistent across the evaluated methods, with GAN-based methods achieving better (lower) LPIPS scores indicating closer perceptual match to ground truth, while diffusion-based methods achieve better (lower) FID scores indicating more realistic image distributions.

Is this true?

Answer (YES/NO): NO